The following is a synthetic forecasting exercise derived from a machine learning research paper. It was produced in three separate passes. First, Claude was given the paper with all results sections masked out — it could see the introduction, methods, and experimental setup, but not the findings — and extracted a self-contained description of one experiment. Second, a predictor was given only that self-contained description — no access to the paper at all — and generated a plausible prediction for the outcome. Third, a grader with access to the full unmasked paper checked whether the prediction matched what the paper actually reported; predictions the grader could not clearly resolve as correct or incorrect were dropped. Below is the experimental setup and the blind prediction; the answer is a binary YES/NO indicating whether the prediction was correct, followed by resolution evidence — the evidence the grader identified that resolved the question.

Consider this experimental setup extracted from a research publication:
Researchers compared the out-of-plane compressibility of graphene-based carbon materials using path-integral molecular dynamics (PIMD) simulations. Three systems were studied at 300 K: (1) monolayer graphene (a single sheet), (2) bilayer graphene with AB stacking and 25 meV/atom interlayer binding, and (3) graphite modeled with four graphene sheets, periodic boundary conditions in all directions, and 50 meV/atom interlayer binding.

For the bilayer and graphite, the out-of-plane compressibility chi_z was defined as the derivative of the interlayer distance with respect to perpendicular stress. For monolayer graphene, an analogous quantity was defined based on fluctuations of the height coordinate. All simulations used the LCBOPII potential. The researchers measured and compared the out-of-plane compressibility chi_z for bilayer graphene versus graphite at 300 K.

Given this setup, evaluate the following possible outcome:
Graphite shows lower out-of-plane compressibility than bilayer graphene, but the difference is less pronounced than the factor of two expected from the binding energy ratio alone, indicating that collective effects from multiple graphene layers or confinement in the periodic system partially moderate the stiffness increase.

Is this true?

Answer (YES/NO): YES